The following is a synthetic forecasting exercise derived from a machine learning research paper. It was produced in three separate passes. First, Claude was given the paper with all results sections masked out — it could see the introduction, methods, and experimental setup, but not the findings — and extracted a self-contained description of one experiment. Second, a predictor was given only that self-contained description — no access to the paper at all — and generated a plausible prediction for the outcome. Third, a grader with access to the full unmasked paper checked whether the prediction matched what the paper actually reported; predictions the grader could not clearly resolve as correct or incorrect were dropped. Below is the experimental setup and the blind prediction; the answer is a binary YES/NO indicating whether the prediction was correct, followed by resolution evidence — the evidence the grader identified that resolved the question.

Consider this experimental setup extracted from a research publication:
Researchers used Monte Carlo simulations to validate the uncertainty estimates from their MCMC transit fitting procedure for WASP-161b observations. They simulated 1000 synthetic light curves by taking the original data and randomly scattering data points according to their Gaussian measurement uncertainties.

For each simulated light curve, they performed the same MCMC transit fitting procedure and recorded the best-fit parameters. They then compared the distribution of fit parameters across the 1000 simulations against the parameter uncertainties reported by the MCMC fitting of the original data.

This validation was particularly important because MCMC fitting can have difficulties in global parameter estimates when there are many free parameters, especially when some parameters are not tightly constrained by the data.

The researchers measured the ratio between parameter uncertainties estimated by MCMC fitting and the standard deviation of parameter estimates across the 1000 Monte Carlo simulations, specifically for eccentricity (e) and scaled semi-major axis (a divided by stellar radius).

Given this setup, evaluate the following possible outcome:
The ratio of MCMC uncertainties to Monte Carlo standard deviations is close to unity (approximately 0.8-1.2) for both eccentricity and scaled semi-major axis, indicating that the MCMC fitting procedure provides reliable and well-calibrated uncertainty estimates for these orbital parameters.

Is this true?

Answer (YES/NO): NO